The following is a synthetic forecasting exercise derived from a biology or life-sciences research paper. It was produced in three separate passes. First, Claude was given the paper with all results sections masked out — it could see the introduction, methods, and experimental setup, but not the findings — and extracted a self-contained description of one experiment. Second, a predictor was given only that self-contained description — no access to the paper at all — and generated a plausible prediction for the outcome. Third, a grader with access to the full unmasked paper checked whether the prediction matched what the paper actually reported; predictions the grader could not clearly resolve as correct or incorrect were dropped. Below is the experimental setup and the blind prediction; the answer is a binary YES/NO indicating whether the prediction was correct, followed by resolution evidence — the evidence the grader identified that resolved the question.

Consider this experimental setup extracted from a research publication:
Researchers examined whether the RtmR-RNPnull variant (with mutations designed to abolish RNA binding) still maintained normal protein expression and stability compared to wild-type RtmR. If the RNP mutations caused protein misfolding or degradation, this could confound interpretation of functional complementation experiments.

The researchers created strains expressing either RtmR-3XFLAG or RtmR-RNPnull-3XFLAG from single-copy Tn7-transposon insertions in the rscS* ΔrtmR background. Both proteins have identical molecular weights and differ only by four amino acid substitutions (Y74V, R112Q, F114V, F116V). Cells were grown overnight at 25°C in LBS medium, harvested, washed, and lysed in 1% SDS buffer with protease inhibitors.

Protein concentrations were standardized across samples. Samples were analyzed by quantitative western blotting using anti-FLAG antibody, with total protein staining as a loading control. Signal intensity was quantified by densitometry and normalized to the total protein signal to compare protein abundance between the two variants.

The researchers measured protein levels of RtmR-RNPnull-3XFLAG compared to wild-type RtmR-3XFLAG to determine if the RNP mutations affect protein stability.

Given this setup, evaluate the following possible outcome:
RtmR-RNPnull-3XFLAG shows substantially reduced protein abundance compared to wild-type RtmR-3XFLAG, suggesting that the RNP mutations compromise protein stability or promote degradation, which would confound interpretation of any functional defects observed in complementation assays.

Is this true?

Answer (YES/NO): NO